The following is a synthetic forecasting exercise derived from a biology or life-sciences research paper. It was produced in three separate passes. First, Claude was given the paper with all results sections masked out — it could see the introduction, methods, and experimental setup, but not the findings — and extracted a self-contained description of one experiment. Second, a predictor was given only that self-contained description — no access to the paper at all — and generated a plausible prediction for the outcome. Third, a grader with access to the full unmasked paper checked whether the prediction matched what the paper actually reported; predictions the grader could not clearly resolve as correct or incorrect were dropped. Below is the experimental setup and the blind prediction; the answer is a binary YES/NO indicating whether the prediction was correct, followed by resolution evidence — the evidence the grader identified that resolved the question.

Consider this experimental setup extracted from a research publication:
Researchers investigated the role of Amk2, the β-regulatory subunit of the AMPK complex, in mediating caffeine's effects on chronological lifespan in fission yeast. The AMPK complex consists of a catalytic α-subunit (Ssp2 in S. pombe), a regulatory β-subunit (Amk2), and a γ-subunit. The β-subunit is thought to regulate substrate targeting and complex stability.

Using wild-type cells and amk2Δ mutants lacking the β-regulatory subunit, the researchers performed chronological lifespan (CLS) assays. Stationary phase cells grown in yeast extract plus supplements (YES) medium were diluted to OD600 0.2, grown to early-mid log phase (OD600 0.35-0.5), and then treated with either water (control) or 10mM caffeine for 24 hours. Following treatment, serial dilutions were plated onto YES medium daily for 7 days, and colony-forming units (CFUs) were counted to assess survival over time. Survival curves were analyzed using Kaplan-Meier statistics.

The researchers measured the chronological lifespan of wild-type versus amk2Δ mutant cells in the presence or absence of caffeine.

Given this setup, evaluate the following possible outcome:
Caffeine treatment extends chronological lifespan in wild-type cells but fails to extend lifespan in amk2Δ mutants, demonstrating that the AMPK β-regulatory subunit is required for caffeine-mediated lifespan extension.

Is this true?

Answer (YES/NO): YES